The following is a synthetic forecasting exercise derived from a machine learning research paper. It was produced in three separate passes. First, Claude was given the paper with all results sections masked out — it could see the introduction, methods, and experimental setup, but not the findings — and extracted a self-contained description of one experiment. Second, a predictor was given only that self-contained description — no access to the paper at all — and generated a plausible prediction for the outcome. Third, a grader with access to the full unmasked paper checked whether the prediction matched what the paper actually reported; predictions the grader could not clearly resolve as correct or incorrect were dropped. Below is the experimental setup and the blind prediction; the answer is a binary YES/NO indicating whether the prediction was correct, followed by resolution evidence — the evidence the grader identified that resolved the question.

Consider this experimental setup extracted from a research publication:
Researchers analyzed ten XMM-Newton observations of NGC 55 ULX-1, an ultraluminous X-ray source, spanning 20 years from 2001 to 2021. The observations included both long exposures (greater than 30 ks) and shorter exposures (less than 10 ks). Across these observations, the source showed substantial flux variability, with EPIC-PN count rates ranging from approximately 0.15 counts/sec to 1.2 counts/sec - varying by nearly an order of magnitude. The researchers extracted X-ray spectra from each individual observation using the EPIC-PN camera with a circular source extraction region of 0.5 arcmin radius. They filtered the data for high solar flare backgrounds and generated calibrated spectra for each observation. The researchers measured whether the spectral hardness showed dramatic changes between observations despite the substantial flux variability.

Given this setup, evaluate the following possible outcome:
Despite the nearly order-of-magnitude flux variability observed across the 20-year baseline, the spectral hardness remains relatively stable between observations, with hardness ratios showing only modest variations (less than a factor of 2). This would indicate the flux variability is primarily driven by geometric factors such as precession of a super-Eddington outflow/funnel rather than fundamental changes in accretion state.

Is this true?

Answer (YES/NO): NO